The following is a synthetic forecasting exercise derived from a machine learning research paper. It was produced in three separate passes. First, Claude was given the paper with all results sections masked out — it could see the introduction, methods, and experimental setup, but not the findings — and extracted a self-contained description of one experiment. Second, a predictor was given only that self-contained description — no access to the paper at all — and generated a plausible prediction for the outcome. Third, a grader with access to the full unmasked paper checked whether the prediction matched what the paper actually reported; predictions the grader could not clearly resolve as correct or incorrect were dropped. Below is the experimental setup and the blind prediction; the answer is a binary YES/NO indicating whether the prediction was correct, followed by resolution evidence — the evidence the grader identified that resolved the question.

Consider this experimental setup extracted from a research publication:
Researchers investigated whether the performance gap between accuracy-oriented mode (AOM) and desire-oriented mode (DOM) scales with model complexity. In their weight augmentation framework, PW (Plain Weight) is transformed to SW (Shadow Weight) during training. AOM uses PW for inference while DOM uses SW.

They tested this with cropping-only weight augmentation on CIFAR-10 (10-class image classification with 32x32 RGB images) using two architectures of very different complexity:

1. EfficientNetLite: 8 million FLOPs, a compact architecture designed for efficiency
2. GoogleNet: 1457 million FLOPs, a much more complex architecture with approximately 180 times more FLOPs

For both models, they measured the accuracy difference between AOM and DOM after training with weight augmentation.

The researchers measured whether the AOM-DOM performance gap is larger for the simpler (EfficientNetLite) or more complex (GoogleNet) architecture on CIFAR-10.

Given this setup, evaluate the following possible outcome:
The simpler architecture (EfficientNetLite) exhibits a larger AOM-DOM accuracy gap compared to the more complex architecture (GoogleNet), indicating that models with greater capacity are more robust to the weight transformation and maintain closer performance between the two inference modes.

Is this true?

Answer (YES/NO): YES